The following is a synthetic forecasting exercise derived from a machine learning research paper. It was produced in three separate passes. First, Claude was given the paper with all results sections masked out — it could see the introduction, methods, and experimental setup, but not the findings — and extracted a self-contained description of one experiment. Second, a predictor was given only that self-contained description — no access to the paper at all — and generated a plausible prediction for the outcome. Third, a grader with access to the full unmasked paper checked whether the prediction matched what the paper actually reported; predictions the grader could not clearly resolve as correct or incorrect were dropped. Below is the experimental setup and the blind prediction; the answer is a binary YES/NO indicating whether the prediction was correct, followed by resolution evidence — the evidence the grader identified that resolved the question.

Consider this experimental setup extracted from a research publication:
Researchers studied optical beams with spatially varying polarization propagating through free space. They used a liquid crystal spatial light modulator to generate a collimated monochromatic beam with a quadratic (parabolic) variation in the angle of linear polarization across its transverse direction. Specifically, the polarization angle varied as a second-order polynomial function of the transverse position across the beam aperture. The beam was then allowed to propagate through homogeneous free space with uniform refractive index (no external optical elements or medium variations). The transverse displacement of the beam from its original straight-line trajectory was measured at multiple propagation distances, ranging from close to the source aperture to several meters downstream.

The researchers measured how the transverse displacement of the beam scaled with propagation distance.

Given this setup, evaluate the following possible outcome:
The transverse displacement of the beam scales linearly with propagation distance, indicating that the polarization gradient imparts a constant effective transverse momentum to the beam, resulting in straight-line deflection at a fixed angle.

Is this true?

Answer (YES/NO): NO